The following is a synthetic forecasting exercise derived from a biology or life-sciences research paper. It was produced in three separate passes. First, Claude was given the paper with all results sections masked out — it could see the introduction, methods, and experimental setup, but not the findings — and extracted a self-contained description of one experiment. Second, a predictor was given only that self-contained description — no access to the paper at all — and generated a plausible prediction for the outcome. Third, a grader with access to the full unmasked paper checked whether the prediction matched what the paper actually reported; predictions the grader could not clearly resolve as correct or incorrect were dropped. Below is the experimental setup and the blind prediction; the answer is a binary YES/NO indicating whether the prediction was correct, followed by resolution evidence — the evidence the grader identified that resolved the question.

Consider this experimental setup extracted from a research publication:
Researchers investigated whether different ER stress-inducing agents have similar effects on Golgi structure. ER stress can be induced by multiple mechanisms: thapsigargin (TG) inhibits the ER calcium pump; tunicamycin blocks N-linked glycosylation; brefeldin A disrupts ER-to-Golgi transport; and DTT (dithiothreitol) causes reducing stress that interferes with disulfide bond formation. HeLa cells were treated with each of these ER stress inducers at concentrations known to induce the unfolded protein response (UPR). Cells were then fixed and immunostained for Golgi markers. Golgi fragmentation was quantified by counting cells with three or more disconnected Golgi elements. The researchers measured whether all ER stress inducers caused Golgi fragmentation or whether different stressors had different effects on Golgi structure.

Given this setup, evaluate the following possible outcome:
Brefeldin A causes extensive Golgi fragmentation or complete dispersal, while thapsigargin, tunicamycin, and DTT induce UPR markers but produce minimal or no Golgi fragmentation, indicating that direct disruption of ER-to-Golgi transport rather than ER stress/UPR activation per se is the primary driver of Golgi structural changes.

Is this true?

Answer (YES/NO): NO